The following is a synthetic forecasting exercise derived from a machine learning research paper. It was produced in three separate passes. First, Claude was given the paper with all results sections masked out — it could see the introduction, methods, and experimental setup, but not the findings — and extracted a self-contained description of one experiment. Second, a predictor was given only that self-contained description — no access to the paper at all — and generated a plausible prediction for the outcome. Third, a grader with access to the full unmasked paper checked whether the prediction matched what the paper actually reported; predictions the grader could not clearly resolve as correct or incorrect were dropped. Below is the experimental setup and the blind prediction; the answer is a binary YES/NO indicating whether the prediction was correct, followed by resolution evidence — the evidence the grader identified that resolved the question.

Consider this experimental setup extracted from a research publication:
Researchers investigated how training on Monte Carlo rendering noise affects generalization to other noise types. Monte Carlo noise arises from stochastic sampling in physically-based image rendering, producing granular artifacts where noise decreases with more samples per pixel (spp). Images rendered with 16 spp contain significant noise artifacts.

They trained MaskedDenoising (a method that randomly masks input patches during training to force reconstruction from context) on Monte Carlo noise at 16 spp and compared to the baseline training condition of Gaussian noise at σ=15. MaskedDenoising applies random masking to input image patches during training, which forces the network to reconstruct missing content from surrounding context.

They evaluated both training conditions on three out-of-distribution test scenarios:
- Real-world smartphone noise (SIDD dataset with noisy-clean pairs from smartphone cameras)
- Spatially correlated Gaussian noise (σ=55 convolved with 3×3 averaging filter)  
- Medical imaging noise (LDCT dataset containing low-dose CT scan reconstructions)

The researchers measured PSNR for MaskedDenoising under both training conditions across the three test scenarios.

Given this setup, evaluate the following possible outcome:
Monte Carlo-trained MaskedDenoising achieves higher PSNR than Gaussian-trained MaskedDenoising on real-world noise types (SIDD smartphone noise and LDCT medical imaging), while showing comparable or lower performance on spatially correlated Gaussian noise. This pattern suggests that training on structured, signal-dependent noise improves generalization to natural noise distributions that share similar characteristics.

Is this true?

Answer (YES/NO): YES